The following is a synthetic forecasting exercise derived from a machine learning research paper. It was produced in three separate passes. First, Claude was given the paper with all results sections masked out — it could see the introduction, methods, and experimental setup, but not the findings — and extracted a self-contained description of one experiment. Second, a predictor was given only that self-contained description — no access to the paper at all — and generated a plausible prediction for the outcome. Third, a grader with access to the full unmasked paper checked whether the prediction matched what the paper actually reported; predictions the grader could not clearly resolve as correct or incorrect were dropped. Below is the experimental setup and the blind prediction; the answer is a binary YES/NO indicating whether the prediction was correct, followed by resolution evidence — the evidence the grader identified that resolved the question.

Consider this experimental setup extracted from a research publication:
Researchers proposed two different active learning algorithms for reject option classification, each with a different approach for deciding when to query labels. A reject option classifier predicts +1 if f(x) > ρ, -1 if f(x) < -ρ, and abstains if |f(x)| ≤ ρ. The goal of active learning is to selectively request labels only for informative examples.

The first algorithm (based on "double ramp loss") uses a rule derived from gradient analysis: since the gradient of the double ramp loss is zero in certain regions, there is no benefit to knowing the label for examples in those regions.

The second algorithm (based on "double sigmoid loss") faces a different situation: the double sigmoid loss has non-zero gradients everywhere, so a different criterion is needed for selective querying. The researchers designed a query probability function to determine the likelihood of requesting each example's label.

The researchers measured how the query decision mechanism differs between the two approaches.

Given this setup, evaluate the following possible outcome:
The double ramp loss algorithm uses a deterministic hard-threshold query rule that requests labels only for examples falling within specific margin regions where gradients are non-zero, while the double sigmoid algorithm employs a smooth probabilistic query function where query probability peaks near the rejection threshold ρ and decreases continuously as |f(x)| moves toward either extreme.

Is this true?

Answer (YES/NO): YES